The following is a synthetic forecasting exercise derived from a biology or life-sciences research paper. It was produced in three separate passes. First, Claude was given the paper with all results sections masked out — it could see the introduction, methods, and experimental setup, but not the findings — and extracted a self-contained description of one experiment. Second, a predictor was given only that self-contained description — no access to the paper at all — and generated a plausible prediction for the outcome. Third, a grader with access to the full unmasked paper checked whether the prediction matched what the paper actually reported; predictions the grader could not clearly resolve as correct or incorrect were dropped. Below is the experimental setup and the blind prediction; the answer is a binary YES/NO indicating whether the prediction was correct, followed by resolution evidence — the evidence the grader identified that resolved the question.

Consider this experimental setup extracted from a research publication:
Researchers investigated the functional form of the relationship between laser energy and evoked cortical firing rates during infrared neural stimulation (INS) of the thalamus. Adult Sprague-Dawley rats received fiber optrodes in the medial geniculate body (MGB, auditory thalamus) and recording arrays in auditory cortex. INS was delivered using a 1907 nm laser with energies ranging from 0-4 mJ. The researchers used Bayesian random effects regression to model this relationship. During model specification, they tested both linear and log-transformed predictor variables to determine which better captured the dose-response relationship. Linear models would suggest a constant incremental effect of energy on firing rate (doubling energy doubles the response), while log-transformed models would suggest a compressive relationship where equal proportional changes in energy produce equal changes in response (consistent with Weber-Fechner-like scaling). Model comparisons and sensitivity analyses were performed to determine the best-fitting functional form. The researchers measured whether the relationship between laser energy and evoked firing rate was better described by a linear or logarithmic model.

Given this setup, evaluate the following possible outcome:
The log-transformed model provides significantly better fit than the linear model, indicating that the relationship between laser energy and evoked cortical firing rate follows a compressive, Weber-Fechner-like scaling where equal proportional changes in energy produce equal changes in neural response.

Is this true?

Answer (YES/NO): YES